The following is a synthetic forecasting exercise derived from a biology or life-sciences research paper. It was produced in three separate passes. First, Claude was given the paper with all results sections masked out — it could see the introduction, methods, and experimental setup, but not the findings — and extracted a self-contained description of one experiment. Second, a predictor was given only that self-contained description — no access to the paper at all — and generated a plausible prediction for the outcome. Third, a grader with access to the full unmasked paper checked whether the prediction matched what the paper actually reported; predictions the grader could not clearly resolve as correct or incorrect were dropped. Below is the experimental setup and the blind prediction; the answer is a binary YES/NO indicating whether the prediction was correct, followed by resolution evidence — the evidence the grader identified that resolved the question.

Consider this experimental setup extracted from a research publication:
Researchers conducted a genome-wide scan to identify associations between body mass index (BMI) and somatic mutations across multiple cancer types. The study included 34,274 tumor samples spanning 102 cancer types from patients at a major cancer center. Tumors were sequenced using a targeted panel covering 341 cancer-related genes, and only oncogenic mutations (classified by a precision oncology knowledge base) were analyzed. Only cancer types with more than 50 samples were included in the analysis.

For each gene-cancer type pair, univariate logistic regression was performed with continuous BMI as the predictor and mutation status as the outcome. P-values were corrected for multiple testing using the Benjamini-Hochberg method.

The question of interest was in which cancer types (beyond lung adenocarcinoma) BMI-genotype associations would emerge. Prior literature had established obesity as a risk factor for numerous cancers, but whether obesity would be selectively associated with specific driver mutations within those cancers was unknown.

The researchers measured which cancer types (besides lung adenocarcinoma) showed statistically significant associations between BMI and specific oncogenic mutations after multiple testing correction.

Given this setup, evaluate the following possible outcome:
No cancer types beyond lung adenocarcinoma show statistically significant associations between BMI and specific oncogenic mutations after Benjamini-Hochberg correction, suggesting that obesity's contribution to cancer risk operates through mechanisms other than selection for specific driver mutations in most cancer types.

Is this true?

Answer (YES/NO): NO